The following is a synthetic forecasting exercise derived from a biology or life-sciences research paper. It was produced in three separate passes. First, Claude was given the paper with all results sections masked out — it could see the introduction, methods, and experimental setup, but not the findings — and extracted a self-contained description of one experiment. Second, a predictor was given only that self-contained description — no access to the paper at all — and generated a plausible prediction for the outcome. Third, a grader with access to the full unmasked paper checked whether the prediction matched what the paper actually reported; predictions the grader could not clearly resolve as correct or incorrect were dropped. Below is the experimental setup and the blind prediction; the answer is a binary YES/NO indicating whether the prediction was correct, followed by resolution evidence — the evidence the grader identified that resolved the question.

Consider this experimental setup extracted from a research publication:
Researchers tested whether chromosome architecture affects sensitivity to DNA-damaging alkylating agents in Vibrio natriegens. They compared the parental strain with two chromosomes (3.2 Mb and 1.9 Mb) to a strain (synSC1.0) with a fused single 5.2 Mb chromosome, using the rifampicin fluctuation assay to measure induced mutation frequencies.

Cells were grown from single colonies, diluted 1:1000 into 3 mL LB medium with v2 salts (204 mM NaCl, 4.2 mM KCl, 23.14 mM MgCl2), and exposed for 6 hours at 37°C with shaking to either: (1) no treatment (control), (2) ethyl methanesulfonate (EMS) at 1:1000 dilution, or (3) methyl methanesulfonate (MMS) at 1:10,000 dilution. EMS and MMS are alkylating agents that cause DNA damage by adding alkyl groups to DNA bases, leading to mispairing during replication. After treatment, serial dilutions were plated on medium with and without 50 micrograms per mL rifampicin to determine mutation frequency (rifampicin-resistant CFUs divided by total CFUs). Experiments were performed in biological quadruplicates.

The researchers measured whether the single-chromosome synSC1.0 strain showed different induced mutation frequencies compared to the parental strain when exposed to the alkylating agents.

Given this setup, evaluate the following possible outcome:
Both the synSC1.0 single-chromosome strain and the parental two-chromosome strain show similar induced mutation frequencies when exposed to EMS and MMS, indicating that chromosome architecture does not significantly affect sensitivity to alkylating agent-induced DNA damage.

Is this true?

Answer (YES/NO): YES